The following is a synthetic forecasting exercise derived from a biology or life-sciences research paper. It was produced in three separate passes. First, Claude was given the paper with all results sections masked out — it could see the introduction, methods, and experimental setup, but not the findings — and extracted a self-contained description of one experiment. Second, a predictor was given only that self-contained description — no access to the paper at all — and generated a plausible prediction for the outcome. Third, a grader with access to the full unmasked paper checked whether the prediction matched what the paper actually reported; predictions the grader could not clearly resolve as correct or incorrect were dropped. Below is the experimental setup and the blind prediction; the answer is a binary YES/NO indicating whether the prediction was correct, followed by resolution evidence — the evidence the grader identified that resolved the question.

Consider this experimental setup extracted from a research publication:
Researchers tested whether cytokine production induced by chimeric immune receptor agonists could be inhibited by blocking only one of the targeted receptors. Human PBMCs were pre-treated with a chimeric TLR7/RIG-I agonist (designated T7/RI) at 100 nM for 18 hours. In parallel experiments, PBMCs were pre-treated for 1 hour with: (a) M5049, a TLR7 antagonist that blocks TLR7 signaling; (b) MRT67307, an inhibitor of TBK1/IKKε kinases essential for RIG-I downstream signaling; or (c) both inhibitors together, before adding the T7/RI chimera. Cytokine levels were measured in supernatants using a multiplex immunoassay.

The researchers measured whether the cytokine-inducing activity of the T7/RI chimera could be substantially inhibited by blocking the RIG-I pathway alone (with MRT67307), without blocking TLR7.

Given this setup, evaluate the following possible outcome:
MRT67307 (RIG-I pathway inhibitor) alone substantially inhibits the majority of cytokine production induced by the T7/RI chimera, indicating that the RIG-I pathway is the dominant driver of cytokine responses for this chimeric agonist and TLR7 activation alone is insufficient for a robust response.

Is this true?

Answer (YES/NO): NO